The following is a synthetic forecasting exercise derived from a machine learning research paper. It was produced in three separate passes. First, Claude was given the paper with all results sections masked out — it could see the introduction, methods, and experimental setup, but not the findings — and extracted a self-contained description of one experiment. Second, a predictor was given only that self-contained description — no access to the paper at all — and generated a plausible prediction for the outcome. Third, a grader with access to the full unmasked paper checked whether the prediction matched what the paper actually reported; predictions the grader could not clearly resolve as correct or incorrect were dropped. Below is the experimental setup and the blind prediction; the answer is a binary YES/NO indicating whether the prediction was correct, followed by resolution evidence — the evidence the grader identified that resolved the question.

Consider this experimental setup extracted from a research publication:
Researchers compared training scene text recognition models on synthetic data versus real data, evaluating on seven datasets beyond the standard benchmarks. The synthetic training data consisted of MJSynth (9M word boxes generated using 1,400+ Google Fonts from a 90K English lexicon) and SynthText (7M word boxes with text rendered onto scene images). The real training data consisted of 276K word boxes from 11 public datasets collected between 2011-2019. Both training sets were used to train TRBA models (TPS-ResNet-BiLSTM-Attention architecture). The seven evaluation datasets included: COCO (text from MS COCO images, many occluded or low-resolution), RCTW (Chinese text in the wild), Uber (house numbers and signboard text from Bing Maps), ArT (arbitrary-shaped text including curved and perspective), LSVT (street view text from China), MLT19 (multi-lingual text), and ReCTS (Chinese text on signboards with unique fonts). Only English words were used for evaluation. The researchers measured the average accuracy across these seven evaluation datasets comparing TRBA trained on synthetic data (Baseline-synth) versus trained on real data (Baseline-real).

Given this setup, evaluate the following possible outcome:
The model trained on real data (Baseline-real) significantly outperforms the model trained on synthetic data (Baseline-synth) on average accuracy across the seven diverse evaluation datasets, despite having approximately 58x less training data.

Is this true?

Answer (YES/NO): YES